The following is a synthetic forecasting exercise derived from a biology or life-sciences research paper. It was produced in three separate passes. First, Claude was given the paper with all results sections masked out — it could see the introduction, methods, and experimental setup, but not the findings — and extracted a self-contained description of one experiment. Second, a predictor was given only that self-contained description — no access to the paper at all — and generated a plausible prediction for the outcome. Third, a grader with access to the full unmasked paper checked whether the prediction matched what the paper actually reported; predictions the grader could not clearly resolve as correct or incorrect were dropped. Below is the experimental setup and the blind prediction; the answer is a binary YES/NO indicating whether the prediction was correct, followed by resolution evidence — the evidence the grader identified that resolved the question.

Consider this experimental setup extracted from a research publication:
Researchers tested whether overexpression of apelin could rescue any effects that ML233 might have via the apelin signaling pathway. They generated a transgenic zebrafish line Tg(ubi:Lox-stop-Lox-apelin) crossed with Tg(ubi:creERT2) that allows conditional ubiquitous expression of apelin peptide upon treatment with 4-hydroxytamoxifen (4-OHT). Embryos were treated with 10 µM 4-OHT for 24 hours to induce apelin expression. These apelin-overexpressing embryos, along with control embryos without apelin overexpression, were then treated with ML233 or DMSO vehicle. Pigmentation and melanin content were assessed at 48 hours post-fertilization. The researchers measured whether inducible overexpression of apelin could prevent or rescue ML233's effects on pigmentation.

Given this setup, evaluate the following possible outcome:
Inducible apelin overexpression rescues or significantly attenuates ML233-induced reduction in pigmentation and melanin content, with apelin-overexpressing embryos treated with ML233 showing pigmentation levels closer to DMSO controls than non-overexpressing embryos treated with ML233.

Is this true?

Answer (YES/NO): NO